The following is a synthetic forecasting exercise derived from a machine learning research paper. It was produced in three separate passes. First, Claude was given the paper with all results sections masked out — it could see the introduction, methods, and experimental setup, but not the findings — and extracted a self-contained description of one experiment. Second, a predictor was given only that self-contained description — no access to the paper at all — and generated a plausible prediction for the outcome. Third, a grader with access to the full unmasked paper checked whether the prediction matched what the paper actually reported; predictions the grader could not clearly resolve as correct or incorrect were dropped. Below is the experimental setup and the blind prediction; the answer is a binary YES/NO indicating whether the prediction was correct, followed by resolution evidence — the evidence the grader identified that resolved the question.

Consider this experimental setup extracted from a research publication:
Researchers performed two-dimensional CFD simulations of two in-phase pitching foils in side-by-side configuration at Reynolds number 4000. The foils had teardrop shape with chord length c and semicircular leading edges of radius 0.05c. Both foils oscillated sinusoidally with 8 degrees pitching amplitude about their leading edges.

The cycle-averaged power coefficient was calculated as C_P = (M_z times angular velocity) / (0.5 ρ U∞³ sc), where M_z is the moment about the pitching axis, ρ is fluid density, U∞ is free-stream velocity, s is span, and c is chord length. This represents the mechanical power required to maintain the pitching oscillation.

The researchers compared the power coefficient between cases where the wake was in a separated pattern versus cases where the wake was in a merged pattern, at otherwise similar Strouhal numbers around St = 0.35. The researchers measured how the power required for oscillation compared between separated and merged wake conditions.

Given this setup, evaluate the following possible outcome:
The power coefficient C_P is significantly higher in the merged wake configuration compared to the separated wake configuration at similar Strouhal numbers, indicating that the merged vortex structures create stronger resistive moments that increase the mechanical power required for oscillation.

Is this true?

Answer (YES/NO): NO